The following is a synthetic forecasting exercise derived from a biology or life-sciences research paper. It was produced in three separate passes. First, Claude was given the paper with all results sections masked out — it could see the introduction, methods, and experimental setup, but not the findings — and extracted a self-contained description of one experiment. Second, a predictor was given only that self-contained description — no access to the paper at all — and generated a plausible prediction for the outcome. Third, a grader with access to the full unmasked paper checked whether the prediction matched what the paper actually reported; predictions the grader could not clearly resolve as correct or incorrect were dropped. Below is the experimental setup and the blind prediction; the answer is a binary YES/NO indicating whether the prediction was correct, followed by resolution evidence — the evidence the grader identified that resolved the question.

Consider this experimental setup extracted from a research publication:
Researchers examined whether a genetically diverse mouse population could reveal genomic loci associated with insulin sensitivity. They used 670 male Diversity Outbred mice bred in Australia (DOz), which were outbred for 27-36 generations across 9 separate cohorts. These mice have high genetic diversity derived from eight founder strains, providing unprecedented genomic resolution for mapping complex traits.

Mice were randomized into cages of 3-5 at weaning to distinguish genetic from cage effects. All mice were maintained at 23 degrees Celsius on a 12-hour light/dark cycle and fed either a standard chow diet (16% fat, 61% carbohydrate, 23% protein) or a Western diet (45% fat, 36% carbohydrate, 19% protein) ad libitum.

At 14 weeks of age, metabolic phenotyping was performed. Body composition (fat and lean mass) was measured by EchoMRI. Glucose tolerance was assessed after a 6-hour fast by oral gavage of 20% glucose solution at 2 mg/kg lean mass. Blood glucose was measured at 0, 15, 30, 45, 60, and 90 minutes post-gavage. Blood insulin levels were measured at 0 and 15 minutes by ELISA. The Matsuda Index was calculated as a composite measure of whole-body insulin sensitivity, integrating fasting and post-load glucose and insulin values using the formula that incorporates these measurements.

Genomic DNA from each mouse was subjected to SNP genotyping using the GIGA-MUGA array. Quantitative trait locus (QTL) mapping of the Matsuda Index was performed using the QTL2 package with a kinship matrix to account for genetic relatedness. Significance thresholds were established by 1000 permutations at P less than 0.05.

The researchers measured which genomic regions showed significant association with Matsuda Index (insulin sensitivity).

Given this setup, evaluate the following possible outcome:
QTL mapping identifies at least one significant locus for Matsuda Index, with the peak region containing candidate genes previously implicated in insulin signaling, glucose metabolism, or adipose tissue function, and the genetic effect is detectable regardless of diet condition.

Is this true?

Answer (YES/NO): NO